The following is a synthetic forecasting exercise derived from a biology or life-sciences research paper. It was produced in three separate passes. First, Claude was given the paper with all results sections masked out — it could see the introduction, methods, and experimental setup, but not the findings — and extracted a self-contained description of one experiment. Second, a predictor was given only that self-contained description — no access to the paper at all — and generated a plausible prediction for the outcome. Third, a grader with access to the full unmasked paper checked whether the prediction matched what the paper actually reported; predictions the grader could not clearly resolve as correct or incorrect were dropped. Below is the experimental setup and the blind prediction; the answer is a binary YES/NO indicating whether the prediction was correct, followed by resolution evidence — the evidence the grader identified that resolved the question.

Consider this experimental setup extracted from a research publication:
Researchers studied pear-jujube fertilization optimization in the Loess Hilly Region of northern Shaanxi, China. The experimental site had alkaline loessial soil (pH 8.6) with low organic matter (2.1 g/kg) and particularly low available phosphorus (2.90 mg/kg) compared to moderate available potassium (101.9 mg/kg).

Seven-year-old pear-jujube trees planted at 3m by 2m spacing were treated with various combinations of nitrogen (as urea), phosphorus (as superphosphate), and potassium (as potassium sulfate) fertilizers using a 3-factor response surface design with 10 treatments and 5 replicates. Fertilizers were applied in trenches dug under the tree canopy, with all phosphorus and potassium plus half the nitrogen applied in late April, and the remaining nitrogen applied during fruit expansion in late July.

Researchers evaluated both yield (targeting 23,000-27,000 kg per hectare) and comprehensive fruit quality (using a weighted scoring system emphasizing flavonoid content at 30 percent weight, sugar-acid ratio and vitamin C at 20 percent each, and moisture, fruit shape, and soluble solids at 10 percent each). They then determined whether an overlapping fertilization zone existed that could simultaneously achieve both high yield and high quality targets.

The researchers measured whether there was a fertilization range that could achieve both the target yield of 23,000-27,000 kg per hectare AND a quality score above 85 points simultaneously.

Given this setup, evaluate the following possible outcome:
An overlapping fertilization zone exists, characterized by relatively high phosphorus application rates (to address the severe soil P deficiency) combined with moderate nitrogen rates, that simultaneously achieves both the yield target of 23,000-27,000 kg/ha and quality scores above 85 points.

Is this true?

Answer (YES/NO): NO